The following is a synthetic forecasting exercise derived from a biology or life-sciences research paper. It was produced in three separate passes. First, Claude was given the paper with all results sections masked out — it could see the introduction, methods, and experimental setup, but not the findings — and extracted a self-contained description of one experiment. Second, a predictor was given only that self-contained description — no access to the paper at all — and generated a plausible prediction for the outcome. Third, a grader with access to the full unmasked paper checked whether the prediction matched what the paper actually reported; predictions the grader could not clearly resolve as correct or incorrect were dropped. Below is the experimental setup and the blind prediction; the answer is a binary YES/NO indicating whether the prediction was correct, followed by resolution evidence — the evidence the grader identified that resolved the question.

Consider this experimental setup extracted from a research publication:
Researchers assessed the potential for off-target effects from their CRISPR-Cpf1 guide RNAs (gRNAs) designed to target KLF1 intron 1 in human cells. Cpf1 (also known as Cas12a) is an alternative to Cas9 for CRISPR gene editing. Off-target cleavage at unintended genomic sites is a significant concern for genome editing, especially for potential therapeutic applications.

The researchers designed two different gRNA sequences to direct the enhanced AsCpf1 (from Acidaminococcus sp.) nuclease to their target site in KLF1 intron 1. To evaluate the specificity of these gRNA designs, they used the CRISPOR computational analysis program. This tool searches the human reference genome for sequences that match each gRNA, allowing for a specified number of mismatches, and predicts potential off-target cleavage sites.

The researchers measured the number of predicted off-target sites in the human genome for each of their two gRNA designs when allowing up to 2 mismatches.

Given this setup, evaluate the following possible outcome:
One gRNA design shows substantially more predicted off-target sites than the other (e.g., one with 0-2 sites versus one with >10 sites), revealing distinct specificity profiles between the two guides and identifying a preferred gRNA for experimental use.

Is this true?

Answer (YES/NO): NO